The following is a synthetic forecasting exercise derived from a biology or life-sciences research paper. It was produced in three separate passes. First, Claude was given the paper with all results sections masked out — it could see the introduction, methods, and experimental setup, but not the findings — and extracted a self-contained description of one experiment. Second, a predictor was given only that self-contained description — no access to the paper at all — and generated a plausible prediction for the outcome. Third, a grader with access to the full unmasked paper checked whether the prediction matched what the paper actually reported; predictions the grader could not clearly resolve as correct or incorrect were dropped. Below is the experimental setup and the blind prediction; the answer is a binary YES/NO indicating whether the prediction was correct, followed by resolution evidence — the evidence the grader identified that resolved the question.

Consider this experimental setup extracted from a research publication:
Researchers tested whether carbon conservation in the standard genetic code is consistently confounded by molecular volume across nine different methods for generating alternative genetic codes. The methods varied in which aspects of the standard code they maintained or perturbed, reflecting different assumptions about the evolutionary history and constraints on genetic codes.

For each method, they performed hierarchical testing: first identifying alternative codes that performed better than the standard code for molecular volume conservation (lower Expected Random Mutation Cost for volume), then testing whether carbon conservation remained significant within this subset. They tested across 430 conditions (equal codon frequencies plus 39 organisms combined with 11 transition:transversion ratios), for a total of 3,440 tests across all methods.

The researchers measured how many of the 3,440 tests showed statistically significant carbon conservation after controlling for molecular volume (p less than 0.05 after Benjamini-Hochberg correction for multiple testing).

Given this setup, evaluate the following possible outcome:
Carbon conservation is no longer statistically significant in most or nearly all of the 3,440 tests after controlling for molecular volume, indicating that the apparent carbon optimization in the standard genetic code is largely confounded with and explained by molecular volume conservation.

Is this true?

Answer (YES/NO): YES